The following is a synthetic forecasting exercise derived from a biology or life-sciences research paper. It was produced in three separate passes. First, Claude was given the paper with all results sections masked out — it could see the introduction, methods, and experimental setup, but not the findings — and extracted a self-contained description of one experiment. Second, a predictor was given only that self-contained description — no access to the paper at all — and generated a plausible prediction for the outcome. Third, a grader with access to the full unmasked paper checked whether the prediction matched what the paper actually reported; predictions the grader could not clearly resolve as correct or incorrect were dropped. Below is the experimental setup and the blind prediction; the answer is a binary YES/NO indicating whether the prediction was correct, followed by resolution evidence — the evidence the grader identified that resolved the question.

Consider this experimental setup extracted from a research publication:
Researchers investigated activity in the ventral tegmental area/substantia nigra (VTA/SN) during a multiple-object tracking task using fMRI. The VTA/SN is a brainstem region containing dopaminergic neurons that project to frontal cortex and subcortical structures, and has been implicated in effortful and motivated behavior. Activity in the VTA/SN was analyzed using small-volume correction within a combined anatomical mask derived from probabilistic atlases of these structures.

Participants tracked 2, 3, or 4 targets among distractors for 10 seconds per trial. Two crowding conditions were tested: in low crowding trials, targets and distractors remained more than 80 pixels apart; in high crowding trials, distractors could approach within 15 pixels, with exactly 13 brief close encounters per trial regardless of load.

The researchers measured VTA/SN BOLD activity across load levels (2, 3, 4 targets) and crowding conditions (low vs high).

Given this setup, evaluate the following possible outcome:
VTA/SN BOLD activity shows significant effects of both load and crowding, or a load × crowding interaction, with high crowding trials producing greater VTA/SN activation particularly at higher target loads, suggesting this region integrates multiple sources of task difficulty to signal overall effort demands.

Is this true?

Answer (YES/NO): NO